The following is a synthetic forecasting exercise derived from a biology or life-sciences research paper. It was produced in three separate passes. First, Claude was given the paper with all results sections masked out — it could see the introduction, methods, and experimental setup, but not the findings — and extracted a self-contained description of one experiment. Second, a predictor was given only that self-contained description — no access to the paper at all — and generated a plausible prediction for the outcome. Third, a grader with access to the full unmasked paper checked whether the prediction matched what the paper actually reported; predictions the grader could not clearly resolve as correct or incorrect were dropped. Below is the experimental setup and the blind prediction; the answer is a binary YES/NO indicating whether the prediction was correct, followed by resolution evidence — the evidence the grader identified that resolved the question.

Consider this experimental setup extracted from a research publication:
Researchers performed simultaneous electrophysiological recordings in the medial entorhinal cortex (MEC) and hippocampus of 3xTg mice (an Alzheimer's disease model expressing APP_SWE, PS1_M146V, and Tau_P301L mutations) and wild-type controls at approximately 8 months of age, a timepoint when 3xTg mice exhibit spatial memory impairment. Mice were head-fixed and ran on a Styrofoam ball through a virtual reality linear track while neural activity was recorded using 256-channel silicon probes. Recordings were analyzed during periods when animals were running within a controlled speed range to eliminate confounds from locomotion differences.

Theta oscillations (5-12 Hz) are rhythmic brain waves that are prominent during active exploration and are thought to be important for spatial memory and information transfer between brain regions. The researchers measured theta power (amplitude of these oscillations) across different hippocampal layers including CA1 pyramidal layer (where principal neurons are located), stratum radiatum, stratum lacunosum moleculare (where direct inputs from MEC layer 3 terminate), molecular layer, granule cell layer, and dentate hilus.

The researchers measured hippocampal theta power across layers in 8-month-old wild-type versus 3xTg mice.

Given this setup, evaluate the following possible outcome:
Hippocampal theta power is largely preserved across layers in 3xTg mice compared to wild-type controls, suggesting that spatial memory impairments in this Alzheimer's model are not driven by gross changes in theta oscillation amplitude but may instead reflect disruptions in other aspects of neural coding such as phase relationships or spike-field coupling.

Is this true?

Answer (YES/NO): NO